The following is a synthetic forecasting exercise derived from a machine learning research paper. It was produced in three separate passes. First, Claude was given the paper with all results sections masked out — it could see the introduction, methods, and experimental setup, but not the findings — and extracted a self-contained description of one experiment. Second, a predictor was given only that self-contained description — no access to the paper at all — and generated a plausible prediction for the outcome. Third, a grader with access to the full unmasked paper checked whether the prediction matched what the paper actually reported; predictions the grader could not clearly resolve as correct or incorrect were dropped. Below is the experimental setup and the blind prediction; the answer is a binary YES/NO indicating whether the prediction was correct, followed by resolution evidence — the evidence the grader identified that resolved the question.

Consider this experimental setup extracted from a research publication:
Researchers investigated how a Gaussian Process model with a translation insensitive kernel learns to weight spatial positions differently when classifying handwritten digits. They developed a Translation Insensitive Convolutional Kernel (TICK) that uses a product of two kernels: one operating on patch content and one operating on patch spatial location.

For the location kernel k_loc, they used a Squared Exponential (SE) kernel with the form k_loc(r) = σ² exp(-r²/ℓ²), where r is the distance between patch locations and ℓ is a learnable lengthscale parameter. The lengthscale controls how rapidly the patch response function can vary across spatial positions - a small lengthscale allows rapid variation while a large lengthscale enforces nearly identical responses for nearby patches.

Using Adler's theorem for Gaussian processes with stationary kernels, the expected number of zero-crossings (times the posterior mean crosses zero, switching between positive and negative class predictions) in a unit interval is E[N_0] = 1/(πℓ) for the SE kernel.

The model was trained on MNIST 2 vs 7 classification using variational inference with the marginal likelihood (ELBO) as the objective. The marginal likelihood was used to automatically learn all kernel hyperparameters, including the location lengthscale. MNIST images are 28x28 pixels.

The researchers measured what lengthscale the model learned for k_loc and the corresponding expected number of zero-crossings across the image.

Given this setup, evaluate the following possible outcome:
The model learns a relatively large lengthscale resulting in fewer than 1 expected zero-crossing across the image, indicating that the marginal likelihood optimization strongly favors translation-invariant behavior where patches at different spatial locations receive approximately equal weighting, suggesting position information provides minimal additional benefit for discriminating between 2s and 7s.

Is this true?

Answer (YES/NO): NO